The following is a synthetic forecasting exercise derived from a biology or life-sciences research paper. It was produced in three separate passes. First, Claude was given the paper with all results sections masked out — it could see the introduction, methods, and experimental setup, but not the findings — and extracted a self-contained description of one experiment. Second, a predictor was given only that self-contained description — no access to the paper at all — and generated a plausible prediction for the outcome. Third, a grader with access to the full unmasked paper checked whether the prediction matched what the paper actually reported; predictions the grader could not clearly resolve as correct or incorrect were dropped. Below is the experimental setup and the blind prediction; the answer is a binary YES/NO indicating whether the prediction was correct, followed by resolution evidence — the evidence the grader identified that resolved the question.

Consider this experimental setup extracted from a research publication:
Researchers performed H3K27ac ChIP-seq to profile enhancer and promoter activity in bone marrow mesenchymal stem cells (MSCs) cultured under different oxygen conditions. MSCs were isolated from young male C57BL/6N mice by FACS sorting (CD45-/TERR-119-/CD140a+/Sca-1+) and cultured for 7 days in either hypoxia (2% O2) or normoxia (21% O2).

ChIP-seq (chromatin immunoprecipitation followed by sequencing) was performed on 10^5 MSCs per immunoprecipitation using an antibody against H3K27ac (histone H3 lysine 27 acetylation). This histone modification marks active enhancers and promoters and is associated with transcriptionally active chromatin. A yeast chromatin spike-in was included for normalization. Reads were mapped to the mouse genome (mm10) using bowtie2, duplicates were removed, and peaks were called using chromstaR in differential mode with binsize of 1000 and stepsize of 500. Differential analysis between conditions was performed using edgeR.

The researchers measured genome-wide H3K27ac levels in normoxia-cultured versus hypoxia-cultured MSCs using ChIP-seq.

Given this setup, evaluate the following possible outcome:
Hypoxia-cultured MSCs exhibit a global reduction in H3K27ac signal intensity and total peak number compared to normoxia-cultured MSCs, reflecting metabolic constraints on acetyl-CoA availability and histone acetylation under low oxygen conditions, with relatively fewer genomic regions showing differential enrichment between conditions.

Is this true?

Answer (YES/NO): NO